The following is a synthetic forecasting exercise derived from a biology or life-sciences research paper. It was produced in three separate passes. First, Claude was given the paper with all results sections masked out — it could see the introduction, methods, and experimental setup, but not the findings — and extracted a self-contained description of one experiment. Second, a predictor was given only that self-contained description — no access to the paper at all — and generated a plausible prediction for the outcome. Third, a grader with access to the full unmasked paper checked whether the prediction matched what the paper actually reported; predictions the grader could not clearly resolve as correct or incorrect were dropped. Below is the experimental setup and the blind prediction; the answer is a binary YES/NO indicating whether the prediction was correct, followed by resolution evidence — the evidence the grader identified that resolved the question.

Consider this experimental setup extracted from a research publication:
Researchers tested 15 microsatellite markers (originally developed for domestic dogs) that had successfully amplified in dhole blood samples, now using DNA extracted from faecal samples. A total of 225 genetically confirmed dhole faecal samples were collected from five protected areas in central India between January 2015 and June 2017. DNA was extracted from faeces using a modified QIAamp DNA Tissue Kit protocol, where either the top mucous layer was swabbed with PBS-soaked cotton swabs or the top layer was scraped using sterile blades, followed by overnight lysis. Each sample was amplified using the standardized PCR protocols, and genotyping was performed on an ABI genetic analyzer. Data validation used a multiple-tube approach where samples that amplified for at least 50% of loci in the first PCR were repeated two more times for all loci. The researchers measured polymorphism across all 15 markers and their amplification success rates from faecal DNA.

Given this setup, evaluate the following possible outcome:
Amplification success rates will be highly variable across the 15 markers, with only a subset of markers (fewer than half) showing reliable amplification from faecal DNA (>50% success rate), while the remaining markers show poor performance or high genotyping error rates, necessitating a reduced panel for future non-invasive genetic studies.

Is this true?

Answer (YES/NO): NO